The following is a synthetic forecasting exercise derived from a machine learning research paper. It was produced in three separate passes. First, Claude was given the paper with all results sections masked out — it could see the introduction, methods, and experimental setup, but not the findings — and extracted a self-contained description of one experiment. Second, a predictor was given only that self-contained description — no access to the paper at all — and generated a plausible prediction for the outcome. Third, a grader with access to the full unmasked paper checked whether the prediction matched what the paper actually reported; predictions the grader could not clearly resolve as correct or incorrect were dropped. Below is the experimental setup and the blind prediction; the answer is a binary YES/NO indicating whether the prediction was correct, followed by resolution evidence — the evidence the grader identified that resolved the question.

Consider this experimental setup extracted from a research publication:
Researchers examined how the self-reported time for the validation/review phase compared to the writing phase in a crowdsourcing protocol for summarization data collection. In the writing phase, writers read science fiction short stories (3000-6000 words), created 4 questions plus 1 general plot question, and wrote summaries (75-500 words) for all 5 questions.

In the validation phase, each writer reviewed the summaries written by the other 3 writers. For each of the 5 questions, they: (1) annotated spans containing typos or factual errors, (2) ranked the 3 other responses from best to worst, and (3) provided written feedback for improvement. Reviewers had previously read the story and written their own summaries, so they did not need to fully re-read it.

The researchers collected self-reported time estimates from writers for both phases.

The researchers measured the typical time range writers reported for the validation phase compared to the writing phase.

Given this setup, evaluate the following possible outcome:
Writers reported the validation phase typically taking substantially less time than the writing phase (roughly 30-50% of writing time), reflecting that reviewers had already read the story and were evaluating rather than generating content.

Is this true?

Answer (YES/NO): YES